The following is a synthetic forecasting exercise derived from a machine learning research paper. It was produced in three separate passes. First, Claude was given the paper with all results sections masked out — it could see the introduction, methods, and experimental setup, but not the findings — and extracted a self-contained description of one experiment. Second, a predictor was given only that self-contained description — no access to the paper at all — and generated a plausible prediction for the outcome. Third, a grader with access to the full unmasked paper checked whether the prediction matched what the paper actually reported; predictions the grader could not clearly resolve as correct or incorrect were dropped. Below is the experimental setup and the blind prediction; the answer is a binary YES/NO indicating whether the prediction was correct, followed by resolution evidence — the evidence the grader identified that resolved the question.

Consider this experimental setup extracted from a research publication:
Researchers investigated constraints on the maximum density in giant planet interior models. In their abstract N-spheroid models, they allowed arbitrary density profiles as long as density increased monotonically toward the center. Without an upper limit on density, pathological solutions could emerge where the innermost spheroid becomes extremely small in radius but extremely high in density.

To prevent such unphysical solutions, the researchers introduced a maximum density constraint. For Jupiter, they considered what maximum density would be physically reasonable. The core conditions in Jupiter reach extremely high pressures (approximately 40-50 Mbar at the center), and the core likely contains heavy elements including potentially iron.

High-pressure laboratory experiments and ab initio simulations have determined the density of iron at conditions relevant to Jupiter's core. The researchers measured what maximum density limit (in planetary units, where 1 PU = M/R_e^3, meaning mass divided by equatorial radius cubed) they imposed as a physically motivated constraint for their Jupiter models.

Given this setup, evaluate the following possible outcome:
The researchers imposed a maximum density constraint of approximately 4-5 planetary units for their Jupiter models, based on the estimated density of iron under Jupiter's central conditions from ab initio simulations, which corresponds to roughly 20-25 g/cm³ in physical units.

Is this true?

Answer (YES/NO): NO